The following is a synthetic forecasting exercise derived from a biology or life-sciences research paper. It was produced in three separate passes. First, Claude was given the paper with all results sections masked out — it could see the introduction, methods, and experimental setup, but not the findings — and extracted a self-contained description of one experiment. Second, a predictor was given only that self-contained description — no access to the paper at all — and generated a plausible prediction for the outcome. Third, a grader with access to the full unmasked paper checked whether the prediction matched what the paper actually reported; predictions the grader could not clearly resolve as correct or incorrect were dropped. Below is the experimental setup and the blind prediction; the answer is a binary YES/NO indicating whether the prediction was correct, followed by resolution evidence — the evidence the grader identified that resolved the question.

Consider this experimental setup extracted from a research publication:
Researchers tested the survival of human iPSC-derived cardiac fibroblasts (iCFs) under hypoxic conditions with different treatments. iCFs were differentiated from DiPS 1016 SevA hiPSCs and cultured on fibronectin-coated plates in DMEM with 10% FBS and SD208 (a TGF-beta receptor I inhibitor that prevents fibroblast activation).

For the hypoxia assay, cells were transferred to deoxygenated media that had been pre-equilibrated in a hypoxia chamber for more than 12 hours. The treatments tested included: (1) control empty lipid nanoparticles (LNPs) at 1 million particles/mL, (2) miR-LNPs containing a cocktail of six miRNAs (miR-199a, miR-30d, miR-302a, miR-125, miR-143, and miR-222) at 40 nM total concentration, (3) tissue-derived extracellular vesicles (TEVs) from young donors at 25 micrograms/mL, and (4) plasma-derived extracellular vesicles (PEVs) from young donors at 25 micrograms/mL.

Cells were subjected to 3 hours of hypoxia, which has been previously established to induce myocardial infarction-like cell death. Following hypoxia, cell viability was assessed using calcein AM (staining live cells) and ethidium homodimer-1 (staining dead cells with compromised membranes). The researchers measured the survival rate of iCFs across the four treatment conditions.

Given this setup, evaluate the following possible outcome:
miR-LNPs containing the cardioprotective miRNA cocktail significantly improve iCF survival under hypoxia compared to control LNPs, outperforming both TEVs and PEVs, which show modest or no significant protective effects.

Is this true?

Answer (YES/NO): NO